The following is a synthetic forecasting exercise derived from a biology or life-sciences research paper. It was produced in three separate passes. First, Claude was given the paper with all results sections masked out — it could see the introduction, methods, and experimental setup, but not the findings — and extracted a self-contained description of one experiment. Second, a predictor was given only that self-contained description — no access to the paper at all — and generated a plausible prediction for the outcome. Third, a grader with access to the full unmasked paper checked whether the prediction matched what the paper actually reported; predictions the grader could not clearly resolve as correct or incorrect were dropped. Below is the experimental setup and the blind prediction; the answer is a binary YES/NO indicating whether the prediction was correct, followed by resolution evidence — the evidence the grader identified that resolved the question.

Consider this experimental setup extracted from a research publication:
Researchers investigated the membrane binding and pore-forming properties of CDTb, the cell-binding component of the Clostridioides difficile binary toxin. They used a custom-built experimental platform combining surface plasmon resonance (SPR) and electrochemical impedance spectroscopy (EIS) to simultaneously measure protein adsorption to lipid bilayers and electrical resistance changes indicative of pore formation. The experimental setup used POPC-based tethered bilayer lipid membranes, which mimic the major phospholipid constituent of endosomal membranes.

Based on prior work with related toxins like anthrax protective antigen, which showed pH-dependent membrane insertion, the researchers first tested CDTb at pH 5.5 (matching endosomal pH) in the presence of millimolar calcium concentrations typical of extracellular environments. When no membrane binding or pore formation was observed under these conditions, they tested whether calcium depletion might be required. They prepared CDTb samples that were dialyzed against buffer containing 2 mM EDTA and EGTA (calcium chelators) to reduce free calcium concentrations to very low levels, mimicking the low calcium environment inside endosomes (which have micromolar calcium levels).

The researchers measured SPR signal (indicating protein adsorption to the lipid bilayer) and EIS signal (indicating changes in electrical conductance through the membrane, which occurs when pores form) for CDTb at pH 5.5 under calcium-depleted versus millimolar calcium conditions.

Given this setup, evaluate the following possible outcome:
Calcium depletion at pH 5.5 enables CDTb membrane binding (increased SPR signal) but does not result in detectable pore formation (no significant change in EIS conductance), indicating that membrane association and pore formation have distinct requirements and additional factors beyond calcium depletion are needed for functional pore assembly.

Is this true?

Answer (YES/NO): NO